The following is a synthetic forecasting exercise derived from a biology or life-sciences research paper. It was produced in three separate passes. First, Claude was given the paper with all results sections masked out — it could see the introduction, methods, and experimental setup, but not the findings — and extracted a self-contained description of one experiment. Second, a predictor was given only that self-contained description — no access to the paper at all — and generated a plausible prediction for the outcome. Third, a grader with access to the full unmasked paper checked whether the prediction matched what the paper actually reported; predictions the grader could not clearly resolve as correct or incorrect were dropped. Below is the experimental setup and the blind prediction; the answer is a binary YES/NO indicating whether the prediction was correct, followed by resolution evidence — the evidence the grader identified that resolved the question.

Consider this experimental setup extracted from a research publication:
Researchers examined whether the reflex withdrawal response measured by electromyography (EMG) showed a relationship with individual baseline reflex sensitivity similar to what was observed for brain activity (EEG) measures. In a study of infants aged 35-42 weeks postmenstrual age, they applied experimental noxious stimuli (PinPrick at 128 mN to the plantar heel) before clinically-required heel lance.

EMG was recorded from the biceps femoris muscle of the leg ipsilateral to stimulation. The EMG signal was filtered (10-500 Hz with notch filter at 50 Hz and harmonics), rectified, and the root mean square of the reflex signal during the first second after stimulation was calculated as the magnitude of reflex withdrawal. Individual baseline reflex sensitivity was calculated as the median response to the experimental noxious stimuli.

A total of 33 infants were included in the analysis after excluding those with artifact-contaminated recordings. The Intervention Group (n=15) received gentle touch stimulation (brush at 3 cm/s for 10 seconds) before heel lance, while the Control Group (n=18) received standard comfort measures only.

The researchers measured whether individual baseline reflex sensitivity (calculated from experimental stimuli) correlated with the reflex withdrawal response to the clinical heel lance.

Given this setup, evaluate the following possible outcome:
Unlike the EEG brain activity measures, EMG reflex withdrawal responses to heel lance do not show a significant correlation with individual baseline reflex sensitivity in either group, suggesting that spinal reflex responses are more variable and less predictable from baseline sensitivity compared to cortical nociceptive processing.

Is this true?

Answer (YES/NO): NO